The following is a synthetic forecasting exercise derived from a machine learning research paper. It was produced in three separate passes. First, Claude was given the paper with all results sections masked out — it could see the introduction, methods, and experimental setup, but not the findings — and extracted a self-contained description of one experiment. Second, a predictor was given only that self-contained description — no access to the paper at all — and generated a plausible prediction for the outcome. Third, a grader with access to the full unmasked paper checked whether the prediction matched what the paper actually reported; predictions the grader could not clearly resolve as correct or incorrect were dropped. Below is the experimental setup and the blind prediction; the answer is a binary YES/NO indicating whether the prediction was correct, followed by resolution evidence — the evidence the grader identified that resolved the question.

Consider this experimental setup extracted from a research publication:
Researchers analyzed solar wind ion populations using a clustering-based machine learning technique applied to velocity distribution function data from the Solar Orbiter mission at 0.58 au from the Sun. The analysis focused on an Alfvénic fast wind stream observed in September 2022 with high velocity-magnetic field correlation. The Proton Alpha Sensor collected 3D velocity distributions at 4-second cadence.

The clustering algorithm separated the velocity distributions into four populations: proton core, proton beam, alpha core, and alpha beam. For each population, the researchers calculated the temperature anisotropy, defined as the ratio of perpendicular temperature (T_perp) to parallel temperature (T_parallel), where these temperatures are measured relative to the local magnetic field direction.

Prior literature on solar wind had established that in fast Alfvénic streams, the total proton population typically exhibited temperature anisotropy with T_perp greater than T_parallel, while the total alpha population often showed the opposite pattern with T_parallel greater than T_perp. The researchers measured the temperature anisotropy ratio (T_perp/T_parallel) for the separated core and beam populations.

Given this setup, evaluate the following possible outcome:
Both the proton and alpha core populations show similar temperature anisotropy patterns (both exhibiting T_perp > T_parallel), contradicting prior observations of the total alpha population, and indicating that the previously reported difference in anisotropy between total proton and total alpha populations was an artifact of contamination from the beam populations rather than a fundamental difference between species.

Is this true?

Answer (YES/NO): YES